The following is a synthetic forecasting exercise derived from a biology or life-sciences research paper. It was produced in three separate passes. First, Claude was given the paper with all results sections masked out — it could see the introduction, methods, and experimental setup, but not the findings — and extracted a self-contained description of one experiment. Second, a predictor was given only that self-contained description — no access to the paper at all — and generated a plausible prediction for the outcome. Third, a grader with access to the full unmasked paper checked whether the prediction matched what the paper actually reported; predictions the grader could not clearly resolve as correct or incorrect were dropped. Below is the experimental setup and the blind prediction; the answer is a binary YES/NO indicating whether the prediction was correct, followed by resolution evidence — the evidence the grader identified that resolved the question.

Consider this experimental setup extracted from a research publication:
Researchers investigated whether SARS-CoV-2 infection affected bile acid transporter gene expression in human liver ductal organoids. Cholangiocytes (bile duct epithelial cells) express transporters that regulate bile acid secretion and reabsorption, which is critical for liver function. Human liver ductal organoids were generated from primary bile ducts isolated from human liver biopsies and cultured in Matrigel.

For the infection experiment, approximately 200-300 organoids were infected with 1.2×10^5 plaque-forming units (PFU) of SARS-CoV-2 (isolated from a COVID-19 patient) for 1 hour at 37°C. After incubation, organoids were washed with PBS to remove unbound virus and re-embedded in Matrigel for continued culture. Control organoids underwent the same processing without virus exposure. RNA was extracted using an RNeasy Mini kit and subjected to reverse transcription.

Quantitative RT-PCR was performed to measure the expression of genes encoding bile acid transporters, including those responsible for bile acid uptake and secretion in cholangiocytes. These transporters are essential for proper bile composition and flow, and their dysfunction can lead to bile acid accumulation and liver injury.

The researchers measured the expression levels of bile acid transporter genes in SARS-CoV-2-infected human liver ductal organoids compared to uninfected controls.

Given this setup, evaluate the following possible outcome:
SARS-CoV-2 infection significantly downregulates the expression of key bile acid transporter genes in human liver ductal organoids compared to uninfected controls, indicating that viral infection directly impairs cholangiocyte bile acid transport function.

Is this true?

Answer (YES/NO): YES